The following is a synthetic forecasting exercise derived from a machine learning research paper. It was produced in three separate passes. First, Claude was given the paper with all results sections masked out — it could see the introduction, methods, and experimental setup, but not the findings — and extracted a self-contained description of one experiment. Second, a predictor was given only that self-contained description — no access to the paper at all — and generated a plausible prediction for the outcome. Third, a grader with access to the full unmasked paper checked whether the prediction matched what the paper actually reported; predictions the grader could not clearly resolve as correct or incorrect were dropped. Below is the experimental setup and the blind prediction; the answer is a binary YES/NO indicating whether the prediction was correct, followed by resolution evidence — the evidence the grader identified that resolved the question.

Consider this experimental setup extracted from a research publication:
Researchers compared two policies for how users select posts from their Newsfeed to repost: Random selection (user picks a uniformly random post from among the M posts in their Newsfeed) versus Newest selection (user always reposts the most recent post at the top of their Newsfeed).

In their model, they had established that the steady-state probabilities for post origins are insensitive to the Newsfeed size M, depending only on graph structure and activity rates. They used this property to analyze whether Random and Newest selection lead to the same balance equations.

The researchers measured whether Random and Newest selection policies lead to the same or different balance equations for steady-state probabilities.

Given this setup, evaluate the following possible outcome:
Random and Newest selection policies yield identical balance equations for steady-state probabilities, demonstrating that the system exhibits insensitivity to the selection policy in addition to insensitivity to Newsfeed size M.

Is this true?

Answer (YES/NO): YES